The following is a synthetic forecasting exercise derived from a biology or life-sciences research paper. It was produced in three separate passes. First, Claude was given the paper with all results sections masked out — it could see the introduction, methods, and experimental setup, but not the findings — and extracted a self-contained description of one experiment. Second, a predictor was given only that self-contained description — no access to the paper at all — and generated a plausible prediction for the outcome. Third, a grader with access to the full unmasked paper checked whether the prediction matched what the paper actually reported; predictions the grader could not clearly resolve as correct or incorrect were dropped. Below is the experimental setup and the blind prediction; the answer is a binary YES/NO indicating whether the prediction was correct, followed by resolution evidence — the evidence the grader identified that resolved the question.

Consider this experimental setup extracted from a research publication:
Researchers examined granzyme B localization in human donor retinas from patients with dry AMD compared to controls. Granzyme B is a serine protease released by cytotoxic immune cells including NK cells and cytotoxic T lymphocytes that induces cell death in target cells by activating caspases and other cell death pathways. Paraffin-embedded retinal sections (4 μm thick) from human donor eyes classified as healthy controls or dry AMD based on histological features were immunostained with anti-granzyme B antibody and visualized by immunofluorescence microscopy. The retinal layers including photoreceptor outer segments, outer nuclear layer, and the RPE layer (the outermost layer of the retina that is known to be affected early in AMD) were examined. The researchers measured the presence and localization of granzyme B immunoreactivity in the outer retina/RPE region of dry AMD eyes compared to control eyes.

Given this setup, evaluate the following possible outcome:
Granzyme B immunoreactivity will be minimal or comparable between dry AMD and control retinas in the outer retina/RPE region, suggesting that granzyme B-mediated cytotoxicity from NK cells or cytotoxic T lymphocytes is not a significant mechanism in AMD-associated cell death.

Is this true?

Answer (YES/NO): NO